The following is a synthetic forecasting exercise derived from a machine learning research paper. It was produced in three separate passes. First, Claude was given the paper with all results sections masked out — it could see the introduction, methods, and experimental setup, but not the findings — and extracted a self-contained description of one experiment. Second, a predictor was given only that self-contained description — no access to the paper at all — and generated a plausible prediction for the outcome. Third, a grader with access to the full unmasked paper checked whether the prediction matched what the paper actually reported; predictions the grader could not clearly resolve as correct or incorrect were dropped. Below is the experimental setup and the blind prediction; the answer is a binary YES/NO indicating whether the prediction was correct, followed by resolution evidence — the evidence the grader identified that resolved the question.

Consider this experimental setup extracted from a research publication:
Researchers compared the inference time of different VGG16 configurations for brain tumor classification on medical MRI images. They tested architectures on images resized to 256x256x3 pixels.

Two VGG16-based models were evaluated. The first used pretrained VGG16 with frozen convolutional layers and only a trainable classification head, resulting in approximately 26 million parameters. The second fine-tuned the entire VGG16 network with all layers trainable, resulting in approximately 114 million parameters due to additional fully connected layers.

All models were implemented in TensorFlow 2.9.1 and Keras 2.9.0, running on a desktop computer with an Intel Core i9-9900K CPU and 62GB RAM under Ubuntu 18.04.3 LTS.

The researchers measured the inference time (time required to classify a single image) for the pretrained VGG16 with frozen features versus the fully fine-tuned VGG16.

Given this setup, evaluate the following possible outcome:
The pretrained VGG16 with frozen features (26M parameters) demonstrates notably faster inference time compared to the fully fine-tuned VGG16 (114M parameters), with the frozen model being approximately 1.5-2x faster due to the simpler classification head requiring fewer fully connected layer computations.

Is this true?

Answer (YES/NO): NO